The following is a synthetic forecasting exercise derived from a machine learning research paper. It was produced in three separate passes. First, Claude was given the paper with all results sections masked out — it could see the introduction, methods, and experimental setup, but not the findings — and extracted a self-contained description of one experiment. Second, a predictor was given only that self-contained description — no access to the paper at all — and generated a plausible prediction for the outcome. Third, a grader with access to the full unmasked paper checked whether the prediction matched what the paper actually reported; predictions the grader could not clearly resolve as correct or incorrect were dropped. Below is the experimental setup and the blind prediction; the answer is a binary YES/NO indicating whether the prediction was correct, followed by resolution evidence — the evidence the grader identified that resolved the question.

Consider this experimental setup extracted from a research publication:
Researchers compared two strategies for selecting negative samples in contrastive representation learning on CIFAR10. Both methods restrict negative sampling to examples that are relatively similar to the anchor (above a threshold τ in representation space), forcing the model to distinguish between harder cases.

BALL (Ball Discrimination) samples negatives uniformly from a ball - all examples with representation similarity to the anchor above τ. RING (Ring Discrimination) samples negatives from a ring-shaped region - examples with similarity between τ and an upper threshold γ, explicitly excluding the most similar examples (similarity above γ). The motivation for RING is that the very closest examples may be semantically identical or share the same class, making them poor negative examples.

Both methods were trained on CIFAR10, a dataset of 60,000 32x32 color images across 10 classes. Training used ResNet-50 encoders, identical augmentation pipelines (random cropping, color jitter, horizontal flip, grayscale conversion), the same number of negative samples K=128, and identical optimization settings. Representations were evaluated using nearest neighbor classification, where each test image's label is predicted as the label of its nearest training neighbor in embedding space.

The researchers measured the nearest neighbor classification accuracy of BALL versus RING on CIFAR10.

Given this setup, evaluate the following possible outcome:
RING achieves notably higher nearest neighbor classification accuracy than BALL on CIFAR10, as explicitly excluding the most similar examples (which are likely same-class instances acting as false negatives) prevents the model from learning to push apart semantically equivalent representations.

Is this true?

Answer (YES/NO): YES